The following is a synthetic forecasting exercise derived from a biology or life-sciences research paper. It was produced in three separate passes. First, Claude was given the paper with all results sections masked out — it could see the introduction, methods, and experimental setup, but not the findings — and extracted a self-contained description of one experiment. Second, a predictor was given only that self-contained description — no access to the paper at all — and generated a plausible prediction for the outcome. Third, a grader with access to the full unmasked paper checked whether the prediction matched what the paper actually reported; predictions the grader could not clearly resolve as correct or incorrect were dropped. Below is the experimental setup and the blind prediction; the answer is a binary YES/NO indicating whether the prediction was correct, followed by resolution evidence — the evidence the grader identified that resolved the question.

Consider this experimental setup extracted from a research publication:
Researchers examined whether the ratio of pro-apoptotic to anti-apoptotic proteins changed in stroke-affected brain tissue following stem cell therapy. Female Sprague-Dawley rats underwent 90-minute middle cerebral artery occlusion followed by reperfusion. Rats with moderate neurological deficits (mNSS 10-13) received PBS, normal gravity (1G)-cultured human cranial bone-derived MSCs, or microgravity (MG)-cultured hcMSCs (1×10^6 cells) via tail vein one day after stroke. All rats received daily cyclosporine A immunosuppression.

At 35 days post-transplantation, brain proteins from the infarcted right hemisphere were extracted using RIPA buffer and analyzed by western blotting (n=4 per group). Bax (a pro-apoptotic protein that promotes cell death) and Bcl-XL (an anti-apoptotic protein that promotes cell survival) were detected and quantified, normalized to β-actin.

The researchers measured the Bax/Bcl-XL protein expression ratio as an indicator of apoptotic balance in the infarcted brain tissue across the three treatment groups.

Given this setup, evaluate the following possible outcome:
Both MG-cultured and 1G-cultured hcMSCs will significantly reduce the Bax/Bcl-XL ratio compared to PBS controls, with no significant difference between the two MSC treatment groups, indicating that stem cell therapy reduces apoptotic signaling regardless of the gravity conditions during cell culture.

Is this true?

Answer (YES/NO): NO